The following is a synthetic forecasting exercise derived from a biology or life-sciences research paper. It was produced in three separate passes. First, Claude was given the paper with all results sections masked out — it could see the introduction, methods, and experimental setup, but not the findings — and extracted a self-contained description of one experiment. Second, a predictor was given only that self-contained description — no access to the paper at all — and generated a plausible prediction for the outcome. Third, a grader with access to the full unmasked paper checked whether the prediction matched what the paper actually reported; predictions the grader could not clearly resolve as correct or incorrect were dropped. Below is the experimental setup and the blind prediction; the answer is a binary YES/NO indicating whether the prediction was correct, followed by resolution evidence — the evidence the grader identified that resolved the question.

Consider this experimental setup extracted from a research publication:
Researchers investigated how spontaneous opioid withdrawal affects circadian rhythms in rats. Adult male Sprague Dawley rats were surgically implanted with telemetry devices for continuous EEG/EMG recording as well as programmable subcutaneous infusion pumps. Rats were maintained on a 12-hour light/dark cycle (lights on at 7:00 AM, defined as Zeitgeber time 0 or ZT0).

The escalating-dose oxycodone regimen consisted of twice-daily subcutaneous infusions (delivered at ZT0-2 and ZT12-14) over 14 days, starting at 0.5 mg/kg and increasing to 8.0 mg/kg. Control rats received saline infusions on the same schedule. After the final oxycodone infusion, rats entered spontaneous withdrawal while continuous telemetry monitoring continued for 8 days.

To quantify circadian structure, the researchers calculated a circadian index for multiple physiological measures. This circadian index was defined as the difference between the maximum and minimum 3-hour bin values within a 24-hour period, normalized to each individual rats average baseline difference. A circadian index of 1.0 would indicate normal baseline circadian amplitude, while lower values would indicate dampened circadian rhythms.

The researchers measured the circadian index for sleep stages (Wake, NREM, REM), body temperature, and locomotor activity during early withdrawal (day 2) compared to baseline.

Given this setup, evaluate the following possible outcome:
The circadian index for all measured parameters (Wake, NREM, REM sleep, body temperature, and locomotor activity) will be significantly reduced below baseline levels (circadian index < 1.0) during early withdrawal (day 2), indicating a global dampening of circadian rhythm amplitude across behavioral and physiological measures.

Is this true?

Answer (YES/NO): YES